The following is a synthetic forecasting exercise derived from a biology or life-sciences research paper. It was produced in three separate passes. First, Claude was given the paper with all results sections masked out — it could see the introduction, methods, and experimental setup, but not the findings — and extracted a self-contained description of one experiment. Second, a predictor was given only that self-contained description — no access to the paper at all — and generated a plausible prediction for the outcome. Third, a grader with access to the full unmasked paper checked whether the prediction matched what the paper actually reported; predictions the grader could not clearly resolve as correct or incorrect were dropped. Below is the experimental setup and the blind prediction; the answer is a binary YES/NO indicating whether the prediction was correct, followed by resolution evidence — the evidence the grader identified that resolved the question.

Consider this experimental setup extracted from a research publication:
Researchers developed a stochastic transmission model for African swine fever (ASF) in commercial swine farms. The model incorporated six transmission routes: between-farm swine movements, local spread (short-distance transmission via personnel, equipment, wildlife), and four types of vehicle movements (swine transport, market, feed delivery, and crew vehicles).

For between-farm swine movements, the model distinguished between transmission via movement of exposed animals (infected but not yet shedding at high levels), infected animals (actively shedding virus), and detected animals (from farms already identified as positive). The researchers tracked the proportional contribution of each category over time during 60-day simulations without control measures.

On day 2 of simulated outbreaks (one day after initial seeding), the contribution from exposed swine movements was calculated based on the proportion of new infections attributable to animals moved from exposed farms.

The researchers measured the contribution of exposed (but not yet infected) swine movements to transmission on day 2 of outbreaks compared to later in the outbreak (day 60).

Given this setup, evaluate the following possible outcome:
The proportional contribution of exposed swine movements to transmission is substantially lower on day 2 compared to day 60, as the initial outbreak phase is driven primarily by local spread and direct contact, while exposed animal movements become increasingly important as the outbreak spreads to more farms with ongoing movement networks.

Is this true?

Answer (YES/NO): YES